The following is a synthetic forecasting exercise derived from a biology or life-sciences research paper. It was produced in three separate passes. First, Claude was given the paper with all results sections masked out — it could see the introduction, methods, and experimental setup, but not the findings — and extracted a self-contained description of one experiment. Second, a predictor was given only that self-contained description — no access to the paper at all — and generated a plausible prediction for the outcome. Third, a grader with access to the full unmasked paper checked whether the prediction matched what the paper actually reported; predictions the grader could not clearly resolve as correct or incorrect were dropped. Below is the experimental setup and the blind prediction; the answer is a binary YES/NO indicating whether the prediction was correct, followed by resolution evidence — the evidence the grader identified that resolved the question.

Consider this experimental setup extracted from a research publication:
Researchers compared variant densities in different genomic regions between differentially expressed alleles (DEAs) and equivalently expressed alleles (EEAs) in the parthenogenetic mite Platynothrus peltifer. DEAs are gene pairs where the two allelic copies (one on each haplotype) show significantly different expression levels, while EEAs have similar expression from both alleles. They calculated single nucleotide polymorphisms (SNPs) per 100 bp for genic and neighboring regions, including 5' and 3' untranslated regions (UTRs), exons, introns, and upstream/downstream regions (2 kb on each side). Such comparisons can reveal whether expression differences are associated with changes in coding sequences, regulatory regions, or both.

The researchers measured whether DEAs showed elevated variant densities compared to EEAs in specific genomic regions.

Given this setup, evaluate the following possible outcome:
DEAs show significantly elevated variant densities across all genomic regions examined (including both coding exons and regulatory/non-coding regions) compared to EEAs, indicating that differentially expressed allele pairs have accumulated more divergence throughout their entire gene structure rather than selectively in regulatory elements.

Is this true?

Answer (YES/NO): NO